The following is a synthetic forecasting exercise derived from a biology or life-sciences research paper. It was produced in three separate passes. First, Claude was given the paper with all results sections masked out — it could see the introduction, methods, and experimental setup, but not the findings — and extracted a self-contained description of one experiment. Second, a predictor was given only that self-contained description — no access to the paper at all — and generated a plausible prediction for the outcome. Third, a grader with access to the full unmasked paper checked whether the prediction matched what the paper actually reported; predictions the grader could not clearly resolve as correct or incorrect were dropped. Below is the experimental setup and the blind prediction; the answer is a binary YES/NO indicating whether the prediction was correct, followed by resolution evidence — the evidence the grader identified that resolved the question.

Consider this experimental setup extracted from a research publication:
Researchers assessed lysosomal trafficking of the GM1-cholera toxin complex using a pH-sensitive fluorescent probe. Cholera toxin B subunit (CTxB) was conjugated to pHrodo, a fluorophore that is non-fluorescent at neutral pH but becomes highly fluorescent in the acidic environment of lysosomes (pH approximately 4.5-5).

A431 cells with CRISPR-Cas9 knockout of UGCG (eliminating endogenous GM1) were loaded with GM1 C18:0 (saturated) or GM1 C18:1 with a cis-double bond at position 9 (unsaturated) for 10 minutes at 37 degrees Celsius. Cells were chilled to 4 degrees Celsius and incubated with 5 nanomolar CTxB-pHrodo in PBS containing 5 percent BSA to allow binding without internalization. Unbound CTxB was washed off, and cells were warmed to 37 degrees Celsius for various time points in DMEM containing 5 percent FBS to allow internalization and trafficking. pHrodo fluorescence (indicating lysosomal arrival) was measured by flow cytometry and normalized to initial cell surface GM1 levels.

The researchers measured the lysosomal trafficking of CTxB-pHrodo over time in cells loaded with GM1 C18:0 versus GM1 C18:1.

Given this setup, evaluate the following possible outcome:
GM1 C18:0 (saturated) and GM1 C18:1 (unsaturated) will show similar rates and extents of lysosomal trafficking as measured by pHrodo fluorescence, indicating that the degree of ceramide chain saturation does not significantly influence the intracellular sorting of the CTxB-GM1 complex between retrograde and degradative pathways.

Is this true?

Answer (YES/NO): NO